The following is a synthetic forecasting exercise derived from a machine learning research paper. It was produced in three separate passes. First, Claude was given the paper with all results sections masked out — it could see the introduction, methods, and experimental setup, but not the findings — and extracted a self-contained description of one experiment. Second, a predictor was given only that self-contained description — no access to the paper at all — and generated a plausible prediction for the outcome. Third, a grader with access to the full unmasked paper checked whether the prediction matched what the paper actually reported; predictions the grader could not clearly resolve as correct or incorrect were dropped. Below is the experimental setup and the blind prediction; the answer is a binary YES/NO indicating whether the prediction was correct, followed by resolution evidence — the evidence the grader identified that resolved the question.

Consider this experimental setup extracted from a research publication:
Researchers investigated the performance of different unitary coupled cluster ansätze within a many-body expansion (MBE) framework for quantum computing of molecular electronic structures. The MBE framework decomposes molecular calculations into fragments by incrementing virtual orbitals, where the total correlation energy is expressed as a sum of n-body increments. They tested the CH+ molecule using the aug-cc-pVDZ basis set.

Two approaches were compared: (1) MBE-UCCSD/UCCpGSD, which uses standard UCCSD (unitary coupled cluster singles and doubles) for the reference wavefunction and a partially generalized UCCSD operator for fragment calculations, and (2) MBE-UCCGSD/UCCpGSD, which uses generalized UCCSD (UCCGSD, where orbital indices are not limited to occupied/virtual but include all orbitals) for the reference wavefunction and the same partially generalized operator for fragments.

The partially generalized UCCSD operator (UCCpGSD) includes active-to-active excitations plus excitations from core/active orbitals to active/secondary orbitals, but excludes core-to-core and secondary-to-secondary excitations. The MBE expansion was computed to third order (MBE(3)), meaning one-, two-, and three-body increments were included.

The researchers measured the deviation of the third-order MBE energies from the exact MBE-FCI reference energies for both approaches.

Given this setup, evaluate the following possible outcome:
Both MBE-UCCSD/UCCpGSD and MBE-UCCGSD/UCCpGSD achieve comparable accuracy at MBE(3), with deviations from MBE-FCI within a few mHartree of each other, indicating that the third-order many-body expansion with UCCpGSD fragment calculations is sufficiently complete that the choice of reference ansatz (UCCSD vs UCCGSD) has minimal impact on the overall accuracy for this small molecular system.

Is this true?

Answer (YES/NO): NO